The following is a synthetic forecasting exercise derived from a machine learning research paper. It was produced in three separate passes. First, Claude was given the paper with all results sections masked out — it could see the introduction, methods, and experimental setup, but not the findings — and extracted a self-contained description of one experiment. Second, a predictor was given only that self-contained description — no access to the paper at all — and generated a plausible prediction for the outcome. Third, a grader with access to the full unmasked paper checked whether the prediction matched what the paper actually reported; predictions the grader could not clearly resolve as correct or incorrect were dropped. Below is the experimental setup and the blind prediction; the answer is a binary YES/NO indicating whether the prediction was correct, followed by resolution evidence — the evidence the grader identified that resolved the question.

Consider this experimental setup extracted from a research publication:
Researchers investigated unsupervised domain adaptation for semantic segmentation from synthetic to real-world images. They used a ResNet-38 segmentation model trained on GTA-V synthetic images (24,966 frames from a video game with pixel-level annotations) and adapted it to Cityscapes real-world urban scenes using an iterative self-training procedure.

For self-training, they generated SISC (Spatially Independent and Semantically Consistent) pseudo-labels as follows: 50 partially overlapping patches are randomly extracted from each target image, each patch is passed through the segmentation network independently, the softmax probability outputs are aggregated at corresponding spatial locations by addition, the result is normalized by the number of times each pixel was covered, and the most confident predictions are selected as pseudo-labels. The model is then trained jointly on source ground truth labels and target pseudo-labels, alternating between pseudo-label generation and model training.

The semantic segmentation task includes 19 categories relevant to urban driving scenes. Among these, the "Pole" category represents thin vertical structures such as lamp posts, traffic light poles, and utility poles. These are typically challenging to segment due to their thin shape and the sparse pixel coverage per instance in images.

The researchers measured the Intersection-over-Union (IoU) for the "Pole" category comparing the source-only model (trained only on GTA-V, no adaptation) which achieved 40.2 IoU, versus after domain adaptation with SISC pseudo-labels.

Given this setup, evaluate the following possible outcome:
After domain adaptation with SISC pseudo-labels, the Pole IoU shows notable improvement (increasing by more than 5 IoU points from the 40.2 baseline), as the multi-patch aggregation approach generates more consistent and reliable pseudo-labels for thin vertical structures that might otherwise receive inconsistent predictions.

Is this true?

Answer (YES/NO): NO